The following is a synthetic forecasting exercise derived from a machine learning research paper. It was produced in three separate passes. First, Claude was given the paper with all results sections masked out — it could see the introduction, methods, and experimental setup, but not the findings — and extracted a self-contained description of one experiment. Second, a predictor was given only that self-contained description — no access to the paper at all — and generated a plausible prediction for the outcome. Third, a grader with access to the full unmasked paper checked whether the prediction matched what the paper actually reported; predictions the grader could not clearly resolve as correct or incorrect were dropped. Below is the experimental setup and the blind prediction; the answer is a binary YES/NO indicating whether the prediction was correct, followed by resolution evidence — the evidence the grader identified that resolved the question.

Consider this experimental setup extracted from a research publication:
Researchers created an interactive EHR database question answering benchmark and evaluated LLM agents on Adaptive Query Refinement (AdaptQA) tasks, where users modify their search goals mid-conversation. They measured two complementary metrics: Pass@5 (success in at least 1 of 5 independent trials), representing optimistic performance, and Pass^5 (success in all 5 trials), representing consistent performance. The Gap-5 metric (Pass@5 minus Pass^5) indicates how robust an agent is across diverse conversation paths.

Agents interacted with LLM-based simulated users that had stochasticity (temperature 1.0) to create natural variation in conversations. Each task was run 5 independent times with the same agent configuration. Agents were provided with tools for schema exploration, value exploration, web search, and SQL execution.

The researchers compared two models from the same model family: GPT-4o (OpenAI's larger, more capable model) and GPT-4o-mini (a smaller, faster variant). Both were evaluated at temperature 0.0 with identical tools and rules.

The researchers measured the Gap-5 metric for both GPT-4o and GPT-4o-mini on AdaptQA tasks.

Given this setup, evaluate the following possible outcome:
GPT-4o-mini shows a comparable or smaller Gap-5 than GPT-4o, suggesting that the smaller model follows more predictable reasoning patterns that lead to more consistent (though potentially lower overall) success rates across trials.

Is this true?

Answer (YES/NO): YES